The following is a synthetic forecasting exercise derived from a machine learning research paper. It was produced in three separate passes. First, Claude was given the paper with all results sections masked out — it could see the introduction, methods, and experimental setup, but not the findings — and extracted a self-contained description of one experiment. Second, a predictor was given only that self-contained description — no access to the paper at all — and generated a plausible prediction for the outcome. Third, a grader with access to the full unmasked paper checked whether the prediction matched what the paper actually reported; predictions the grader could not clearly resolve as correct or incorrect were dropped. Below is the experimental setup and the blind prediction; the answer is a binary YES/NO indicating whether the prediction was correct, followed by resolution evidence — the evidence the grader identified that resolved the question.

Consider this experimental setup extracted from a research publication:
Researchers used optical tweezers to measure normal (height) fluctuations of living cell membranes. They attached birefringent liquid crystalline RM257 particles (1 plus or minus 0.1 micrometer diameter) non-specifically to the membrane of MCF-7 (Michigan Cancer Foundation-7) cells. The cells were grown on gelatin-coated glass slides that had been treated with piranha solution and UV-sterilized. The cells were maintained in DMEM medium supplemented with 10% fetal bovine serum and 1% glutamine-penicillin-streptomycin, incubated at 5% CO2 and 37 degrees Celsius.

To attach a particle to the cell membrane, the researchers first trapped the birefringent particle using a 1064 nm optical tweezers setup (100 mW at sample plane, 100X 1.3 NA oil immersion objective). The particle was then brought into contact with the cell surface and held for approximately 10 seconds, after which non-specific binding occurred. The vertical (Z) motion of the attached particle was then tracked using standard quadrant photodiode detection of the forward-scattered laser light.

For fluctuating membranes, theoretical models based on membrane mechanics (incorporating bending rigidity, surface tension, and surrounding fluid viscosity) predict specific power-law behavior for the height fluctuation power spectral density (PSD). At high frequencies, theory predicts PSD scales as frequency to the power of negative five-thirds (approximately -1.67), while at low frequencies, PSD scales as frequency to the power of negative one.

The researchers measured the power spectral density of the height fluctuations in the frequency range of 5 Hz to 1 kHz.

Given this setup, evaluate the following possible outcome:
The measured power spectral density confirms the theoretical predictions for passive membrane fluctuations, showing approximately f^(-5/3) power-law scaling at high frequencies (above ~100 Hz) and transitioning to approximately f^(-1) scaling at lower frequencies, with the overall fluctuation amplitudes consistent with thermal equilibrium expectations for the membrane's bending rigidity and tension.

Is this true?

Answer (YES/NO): NO